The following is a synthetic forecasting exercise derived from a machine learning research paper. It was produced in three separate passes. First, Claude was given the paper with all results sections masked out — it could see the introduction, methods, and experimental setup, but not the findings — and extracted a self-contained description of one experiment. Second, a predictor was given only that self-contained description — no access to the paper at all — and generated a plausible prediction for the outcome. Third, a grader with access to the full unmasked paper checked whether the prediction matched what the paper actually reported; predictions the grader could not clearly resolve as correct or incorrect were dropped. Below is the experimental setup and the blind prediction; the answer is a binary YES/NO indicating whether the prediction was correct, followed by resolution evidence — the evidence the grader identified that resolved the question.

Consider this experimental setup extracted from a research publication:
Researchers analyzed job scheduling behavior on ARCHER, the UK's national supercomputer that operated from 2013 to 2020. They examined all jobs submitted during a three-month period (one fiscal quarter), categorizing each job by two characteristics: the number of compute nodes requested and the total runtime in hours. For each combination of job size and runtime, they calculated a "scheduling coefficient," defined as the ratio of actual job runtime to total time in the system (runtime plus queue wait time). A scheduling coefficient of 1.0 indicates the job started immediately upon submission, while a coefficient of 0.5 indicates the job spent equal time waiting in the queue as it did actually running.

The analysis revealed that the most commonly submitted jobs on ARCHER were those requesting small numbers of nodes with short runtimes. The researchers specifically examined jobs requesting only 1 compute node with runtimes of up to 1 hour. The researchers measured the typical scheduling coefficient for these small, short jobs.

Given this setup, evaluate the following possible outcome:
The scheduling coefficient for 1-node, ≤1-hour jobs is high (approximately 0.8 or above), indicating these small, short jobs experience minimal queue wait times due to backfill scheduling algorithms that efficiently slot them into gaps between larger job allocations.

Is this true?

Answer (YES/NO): NO